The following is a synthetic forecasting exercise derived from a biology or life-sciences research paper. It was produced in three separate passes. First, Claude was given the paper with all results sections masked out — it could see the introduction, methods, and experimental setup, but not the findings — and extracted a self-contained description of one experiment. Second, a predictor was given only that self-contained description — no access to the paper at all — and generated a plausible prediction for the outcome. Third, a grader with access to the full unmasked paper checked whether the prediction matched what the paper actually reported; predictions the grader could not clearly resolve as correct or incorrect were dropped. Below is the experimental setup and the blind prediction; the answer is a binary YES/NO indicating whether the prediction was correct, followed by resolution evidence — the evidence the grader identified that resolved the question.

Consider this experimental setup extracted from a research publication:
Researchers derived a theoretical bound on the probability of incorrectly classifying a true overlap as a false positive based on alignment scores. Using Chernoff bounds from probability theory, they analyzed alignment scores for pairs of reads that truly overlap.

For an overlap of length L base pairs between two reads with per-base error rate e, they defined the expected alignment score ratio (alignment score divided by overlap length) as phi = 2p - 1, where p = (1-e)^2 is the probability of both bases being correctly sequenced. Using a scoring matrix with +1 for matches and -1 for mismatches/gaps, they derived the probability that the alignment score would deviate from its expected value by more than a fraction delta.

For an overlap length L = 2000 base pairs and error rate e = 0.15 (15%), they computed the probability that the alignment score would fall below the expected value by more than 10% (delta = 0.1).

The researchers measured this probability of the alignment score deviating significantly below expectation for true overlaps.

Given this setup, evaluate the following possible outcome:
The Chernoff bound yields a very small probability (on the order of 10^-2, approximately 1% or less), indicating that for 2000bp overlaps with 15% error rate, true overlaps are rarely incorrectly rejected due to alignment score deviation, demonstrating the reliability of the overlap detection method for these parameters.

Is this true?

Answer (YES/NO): NO